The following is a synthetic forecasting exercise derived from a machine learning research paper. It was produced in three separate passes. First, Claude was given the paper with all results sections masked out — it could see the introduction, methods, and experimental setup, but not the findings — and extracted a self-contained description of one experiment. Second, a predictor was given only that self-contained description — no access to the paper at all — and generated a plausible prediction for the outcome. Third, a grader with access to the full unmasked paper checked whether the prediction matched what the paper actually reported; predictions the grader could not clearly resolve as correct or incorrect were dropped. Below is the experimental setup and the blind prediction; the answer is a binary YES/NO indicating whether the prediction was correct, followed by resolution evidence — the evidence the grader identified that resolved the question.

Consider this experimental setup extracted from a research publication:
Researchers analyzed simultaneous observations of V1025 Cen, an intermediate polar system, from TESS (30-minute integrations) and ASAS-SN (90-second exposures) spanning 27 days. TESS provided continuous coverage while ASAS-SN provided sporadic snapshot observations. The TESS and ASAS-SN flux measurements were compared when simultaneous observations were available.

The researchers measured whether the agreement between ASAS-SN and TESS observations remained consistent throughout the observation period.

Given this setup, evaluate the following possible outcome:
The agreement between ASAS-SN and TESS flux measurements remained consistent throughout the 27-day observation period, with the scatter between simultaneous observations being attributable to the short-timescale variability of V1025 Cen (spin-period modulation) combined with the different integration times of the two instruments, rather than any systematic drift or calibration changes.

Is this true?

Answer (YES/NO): NO